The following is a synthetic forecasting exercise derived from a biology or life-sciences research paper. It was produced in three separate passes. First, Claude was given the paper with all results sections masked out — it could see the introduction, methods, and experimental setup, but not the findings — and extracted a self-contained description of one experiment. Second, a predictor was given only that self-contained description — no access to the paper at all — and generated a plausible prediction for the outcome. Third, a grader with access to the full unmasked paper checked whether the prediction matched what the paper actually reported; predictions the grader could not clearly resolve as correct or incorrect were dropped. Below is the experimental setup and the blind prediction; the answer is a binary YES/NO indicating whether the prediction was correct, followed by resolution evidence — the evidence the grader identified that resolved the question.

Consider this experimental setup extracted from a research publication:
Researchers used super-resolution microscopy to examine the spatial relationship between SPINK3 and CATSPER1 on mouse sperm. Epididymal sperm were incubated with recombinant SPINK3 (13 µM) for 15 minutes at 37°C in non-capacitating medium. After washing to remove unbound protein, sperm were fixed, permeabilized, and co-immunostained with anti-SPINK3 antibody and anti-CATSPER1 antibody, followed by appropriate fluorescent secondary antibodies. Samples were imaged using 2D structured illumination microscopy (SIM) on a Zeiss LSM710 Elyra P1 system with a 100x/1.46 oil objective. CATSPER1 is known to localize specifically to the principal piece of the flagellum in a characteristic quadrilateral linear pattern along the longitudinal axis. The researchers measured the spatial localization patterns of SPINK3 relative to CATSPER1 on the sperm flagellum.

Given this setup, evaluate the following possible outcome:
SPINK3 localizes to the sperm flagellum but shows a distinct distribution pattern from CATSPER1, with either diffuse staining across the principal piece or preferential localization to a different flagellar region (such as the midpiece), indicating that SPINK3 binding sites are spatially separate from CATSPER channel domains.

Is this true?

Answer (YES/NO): YES